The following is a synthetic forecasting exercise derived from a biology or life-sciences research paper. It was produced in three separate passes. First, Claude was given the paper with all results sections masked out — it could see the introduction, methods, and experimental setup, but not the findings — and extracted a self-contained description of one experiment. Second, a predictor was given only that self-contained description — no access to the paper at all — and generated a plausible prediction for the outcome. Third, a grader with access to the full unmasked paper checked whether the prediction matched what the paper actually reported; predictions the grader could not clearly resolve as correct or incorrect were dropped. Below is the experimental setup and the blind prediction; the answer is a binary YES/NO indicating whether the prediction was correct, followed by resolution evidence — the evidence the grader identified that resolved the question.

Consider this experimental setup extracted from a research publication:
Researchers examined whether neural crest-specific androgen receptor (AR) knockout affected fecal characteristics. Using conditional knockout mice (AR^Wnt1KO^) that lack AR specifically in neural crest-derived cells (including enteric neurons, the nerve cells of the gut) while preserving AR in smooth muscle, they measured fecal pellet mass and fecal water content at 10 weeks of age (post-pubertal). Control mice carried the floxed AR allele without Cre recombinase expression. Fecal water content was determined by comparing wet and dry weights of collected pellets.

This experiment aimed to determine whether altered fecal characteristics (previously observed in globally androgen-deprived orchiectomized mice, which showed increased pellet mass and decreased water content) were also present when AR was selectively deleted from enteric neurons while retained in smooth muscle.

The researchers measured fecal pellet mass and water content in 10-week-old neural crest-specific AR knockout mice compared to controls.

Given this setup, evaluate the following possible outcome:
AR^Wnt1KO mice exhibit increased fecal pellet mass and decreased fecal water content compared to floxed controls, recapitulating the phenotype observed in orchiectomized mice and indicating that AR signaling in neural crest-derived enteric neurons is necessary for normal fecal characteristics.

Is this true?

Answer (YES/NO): NO